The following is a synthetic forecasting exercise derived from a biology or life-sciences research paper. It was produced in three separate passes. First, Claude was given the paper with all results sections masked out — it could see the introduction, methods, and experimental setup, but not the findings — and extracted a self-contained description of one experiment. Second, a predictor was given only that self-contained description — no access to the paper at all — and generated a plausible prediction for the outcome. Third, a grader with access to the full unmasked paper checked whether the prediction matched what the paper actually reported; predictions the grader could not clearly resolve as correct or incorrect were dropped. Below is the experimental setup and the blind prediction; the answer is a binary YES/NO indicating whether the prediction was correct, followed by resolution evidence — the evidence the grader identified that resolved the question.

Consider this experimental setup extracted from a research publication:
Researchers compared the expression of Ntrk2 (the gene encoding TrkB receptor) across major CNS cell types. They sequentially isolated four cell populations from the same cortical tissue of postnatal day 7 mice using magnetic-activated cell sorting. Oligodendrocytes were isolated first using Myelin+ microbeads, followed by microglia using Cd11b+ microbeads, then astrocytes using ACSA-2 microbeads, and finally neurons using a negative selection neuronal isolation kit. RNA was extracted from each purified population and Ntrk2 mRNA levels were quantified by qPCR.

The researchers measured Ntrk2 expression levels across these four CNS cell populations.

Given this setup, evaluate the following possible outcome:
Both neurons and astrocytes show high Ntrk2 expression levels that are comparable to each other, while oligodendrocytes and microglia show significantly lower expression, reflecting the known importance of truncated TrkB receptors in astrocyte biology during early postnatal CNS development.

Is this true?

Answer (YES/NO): NO